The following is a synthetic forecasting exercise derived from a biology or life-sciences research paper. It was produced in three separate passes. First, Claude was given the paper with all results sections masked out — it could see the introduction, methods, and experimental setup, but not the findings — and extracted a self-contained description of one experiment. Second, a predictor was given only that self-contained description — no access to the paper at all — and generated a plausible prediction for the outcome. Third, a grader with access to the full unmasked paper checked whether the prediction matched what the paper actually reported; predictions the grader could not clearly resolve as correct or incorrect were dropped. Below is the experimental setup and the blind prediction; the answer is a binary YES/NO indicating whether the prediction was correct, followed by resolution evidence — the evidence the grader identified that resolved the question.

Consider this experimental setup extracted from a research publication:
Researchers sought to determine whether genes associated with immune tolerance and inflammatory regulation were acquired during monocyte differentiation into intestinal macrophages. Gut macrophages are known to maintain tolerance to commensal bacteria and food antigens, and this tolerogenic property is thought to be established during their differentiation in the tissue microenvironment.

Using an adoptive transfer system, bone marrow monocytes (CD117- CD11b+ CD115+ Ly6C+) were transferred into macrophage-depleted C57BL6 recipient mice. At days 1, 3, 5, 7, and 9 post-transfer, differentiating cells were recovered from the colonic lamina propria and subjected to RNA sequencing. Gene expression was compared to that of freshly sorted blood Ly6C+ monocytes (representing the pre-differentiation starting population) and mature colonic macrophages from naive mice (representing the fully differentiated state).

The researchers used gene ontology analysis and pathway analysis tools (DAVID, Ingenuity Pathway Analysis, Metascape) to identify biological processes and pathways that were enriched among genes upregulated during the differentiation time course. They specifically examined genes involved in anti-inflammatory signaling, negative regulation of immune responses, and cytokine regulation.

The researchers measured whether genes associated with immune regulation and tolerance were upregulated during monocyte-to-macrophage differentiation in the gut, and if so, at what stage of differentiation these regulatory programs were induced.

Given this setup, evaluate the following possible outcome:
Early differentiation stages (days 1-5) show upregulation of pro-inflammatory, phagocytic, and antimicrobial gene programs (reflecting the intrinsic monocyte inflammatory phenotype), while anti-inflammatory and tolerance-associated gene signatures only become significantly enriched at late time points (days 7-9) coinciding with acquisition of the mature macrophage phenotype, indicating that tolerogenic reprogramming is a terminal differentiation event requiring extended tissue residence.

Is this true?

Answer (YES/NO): NO